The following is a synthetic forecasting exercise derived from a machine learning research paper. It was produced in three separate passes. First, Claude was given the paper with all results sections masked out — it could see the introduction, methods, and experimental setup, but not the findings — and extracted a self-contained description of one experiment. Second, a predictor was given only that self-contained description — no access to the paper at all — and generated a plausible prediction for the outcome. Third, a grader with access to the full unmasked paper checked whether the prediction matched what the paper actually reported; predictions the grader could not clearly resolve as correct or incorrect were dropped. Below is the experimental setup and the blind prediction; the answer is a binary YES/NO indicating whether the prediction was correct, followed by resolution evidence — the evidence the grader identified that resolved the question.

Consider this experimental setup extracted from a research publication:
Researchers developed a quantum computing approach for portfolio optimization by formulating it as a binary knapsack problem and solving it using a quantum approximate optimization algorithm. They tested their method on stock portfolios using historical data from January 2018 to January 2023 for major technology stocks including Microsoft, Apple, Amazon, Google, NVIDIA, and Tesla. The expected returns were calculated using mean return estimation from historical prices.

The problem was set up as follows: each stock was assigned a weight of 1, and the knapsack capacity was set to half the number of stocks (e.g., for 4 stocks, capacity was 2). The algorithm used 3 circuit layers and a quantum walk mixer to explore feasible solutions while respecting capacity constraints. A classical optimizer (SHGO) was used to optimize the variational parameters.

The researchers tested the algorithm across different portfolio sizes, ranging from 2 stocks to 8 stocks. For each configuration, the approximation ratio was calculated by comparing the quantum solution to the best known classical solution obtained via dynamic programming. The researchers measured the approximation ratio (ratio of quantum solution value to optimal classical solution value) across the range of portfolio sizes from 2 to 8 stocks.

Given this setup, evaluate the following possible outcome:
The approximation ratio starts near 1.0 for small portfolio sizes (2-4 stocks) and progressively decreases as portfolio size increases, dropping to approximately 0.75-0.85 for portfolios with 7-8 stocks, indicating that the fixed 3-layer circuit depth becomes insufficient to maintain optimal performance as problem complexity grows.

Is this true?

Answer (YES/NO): NO